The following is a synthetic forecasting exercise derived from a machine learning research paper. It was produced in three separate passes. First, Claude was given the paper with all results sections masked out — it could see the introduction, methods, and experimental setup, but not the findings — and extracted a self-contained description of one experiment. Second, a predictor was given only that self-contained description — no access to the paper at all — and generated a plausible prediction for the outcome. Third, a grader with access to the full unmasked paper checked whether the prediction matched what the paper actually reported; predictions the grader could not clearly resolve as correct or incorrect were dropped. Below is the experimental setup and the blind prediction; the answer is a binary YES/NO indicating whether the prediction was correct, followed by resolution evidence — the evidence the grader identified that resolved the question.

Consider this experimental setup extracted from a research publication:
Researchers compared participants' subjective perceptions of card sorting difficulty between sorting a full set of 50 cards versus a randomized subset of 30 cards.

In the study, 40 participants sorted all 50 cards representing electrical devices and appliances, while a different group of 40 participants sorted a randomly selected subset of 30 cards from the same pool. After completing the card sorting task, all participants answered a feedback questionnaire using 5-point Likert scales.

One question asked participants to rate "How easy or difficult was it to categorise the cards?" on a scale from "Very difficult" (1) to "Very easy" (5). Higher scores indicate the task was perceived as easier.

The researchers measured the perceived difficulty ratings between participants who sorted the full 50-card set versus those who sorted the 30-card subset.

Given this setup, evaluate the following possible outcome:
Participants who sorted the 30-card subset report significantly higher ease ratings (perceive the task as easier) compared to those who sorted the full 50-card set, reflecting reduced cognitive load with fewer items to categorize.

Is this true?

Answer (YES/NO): NO